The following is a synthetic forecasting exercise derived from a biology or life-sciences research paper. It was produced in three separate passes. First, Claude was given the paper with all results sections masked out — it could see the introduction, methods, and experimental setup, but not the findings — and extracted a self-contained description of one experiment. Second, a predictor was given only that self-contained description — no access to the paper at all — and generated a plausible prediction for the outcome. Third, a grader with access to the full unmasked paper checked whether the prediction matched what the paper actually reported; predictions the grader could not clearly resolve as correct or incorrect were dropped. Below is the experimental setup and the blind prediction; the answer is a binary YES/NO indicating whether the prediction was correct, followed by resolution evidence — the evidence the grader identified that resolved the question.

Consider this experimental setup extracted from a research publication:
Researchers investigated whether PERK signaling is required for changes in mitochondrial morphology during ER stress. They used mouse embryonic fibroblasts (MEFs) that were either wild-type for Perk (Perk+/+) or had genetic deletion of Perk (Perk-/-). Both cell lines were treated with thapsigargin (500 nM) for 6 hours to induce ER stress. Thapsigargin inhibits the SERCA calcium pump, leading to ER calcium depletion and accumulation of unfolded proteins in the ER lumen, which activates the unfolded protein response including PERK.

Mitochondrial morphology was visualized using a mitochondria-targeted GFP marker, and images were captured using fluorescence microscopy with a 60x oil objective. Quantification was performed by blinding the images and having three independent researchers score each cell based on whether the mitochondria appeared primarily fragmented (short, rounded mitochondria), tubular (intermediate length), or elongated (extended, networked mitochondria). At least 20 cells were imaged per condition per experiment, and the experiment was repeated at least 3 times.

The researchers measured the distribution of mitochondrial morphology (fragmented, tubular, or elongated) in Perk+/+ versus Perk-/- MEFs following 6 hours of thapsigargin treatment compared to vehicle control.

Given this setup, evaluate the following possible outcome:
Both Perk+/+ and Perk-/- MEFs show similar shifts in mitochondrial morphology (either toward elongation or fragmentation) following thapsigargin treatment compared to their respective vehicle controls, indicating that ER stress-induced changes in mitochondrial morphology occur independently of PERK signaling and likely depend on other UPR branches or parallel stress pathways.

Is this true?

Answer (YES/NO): NO